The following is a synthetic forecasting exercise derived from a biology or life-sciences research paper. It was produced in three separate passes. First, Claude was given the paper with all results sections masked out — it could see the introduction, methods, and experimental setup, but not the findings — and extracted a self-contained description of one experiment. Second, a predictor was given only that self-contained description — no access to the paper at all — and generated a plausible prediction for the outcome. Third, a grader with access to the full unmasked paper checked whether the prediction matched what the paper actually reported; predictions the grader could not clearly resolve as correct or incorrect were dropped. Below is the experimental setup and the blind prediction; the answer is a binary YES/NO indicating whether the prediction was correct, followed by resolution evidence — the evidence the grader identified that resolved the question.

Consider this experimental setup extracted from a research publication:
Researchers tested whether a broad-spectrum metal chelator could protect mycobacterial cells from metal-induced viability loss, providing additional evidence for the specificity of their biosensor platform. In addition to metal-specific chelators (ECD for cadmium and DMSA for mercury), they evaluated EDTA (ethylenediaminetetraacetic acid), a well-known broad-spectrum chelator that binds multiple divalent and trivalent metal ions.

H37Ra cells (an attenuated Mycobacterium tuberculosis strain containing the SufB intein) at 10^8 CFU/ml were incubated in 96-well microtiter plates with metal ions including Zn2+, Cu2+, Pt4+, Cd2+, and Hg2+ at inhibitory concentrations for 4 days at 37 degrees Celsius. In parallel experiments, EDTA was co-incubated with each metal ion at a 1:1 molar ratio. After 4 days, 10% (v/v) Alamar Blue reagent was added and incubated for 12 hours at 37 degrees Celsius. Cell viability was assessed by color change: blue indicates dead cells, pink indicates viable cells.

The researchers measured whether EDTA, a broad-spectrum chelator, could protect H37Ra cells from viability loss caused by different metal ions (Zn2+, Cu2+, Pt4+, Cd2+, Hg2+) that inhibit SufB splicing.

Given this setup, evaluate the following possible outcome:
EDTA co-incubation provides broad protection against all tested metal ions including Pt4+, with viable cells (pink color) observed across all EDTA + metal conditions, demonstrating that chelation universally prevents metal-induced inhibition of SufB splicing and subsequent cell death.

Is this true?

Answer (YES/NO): YES